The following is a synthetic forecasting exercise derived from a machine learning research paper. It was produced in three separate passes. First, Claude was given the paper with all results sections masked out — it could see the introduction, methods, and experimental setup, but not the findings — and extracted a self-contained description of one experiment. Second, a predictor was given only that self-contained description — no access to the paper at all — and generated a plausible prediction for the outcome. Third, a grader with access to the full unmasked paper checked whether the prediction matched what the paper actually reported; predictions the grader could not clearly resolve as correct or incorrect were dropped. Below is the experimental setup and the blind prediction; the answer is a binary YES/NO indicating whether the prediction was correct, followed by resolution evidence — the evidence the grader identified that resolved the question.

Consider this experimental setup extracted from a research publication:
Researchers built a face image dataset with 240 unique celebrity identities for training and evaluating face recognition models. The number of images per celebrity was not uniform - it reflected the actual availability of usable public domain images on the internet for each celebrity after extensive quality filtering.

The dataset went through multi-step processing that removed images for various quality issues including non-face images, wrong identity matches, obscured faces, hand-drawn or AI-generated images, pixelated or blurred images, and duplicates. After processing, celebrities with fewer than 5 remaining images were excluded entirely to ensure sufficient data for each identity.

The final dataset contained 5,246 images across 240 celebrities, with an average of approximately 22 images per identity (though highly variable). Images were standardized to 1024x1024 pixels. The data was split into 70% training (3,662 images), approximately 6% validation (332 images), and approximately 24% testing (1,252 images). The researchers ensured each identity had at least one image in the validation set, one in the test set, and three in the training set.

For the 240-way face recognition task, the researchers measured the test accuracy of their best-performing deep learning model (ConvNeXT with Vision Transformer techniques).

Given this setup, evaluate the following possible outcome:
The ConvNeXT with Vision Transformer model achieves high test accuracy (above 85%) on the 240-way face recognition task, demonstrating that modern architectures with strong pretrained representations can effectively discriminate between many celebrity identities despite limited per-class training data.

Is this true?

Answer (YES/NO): NO